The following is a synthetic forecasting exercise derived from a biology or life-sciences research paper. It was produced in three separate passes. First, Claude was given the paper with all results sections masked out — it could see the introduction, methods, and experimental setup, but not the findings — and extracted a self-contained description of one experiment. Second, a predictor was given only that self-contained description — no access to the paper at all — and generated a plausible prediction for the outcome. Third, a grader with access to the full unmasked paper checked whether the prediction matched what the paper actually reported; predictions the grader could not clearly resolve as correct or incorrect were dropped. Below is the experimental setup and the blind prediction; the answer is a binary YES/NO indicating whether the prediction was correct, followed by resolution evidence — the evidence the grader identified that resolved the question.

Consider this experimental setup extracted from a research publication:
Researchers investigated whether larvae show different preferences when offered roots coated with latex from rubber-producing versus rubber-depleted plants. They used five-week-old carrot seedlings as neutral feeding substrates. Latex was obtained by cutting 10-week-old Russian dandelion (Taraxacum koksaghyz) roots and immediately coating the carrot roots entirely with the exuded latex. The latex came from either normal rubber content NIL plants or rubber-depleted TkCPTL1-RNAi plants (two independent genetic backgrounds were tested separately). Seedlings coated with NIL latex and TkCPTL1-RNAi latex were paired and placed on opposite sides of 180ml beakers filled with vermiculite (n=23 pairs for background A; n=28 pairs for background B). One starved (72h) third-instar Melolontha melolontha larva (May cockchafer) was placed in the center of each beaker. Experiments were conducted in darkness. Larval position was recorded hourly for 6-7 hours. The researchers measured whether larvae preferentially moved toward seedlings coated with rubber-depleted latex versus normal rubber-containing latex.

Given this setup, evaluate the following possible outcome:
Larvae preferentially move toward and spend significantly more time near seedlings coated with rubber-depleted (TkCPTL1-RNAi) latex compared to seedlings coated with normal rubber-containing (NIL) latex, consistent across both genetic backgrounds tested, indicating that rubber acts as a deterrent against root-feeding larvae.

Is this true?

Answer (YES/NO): YES